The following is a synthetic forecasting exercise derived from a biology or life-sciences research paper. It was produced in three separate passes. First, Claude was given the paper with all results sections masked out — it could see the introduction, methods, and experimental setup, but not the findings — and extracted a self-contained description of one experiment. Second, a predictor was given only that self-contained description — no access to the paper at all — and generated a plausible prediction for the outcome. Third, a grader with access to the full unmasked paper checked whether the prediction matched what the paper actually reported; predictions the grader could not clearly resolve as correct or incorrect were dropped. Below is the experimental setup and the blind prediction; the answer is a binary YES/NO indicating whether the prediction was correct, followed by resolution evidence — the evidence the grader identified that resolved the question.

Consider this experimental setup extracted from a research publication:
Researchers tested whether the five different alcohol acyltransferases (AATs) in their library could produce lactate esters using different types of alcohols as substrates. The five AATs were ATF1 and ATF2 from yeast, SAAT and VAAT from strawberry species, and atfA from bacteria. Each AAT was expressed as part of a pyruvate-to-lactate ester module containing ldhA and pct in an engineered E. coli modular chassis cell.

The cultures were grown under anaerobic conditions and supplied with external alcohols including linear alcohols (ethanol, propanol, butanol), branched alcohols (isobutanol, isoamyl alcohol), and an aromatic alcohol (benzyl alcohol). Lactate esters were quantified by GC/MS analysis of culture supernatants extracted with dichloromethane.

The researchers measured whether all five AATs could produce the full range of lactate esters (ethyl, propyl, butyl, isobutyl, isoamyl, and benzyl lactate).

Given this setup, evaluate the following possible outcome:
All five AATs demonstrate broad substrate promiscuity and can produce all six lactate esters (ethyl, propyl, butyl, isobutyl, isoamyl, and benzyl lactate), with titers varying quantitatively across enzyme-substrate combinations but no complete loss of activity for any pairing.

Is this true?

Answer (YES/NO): NO